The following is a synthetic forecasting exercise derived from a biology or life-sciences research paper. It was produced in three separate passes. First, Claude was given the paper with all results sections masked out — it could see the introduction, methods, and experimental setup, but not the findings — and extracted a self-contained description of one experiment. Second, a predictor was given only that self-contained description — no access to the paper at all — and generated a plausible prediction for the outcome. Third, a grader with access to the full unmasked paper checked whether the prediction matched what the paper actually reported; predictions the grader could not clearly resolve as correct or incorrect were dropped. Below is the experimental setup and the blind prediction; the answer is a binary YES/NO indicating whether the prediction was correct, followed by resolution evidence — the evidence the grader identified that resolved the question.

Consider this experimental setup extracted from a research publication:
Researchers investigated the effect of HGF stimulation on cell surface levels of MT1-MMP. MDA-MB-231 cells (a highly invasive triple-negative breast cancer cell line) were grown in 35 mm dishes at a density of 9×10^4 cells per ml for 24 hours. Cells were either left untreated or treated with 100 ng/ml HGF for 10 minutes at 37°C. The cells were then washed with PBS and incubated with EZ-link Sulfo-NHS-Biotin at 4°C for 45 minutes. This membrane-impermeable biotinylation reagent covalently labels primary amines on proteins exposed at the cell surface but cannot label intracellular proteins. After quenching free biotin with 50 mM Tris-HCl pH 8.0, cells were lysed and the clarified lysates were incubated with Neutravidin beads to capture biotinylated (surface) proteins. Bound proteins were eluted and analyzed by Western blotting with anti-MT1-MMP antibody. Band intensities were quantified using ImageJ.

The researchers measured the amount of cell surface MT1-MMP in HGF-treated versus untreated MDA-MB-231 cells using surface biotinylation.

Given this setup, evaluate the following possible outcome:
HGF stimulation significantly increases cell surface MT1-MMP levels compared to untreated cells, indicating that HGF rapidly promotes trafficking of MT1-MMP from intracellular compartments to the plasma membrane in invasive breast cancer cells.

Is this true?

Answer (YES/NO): YES